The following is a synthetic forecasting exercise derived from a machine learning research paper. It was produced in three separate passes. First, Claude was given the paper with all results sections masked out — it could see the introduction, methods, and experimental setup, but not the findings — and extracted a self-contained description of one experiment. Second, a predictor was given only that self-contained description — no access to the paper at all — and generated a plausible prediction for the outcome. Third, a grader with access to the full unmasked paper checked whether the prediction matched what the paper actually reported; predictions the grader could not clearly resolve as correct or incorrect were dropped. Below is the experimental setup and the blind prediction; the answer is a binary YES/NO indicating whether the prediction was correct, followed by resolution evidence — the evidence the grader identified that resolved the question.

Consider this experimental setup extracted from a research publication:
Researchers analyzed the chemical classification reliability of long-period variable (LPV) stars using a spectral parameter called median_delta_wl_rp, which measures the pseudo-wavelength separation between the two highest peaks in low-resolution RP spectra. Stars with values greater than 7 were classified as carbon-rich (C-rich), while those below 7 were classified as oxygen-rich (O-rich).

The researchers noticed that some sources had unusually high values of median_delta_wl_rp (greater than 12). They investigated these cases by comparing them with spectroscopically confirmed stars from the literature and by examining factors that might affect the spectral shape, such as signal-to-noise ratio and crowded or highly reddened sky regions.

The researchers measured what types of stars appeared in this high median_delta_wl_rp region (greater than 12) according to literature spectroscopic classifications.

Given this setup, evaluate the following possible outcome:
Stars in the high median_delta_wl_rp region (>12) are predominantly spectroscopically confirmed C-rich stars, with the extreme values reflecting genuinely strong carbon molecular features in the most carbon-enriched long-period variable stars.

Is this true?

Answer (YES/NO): NO